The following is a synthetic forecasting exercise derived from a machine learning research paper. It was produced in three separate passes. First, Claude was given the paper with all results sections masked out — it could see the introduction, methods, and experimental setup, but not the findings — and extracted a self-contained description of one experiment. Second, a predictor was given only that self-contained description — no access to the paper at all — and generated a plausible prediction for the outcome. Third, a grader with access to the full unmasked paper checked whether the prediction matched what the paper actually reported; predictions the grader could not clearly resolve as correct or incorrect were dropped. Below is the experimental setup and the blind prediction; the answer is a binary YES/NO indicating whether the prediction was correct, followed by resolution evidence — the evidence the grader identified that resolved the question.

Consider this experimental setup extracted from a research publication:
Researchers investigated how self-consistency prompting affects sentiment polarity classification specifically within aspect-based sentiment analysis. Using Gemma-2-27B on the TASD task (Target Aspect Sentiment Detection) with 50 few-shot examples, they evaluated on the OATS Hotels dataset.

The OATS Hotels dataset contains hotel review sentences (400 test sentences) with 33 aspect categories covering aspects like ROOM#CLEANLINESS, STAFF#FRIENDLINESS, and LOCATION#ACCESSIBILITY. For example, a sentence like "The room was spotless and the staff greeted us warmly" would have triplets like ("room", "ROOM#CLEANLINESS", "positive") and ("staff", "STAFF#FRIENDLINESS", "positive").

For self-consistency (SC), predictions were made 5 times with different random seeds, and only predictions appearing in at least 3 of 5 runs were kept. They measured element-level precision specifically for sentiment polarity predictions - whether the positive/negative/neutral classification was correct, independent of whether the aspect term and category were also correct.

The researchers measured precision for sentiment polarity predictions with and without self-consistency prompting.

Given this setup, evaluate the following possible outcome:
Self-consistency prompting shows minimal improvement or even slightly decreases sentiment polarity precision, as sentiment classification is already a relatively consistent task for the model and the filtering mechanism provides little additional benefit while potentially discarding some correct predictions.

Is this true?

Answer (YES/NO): NO